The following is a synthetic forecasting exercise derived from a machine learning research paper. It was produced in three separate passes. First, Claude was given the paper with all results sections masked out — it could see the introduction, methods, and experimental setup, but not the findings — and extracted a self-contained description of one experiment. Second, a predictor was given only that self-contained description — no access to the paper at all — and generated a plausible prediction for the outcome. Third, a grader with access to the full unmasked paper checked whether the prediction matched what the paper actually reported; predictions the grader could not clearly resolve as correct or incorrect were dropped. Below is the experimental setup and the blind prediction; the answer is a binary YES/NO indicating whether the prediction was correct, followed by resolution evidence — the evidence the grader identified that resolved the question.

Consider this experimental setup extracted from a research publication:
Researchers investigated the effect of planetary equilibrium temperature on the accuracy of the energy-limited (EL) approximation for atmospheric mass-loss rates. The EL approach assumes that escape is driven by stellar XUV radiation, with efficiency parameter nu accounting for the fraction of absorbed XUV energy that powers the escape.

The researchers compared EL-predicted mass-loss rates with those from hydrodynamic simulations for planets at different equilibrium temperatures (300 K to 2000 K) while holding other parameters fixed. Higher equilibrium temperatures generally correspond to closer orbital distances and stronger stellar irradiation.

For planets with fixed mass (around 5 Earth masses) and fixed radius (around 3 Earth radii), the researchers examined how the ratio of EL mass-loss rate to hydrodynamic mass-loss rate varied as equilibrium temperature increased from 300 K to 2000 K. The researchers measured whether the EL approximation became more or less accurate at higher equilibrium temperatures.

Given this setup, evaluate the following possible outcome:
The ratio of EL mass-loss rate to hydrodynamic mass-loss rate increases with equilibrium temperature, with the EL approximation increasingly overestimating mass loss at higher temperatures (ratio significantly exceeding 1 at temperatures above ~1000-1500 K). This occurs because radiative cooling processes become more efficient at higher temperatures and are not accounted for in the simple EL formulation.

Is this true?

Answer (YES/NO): NO